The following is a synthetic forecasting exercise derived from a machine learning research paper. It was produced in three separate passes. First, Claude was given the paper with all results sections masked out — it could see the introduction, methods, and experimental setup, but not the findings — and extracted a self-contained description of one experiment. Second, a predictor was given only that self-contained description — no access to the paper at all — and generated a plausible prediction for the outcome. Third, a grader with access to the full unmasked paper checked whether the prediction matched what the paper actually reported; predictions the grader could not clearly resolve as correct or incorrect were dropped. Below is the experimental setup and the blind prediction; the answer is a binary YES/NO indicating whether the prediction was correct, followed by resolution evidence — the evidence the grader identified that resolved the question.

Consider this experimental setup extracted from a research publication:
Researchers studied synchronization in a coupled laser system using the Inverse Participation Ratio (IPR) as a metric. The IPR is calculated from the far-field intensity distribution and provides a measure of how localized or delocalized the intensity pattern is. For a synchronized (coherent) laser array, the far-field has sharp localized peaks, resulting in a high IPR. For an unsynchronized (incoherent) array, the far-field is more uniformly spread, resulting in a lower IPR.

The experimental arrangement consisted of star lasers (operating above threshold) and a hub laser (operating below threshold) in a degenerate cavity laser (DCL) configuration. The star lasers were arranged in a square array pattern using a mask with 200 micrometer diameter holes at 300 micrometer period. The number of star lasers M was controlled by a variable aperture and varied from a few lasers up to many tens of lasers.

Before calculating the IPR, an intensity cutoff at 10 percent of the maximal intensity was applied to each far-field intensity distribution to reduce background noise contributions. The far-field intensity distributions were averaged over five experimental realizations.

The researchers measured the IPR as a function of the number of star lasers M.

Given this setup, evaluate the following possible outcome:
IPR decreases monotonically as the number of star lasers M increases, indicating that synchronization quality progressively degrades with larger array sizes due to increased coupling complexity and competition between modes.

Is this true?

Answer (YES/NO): NO